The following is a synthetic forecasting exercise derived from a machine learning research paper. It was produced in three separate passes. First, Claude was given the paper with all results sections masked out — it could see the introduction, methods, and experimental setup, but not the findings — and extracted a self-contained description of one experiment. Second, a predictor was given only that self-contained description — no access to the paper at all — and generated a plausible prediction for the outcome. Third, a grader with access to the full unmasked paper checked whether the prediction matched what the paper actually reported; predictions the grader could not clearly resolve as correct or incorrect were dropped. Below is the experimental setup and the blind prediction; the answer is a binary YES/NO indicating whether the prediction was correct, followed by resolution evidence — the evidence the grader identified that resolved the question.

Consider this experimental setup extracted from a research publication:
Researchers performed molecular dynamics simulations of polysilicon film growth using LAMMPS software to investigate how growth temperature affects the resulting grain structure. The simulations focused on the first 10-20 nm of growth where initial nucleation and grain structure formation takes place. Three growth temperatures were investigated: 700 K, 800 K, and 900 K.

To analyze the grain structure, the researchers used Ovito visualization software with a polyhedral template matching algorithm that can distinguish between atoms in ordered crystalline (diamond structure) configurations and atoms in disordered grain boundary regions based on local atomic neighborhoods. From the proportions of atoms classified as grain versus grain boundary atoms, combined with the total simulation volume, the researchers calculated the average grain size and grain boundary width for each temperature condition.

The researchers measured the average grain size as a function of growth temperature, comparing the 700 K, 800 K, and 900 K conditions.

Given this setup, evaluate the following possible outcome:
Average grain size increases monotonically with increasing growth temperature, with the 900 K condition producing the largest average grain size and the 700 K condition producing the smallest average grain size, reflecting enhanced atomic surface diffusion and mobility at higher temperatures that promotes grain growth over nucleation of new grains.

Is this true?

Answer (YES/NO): YES